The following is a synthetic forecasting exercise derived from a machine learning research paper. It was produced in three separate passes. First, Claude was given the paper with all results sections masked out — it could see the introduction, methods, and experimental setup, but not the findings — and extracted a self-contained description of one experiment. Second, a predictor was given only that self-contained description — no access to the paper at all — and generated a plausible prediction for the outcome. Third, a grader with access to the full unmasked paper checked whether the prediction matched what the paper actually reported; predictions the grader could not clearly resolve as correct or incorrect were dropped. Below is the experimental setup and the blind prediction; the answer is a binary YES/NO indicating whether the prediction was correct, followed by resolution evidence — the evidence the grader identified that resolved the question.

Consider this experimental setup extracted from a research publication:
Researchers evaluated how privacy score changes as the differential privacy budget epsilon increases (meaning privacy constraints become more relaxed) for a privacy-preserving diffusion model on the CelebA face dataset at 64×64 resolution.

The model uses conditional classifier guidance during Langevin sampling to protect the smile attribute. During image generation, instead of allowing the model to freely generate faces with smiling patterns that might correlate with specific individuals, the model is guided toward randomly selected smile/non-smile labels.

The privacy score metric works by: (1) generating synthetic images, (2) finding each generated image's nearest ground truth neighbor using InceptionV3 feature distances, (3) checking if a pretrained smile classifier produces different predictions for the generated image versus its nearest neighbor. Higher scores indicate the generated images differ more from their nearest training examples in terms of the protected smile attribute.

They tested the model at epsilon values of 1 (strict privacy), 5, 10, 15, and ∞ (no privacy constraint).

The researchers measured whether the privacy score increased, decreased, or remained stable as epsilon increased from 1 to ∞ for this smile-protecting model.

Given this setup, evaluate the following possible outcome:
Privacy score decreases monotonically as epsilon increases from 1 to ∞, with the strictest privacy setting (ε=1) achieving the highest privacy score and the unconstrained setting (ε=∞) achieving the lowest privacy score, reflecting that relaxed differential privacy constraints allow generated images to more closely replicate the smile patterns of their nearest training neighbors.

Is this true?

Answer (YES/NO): YES